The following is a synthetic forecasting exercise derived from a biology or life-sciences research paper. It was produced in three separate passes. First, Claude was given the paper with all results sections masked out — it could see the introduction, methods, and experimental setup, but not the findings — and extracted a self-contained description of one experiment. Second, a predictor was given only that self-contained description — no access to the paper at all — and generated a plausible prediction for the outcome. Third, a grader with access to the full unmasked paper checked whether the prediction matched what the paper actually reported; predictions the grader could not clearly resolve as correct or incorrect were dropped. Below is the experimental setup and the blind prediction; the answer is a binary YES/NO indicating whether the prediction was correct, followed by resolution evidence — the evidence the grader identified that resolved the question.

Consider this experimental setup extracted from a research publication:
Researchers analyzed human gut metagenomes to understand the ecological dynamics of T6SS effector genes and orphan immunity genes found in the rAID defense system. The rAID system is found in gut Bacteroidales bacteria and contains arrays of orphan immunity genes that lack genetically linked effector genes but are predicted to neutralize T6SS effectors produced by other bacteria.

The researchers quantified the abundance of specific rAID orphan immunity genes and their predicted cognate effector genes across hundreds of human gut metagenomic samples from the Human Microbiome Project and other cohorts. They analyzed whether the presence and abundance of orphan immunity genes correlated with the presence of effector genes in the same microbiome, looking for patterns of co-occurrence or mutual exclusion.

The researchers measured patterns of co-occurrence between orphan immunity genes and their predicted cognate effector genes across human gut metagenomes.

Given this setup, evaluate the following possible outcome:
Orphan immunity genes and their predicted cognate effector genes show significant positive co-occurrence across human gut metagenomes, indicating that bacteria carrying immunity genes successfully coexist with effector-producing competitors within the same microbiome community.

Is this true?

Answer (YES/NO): NO